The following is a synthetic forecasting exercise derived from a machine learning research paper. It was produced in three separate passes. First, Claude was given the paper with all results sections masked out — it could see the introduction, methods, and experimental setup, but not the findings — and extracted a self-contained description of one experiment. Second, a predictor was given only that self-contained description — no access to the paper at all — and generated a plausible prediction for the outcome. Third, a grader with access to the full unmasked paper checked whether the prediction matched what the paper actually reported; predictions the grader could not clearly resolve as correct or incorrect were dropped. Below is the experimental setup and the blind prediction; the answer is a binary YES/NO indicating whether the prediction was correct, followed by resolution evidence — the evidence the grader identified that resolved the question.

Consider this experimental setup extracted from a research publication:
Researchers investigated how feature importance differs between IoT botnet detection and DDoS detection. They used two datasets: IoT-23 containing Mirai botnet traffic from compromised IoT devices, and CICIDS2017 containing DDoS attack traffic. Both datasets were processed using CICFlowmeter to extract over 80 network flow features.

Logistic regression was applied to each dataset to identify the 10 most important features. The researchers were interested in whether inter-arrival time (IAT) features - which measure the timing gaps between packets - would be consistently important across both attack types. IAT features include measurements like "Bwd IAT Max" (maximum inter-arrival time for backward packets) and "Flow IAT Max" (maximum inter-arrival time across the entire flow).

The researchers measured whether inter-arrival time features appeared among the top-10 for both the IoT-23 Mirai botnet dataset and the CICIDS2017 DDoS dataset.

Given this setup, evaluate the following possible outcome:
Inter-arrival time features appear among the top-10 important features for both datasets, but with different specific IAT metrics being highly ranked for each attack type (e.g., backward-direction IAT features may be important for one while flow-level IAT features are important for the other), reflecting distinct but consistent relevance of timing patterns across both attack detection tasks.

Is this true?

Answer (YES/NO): NO